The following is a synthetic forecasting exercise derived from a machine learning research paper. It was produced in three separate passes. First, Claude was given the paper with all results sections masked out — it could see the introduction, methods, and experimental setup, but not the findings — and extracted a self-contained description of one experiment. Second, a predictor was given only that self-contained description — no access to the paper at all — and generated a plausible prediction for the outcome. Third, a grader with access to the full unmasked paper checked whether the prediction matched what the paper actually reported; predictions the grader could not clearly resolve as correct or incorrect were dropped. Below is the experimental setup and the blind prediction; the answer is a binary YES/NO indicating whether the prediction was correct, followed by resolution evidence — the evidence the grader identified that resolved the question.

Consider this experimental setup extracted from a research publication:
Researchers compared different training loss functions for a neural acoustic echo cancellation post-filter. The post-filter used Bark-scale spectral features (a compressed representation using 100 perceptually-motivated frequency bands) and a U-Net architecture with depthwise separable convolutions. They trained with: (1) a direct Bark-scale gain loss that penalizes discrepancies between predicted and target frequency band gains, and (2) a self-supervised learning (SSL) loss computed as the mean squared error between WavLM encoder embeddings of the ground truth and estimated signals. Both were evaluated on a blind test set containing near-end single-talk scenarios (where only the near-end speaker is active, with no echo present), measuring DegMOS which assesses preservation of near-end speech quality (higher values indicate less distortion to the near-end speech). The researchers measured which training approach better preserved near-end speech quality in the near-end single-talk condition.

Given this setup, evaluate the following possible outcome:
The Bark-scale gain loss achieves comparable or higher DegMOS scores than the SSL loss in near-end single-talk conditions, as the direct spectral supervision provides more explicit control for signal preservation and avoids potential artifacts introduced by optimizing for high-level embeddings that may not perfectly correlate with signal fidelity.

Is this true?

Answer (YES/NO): NO